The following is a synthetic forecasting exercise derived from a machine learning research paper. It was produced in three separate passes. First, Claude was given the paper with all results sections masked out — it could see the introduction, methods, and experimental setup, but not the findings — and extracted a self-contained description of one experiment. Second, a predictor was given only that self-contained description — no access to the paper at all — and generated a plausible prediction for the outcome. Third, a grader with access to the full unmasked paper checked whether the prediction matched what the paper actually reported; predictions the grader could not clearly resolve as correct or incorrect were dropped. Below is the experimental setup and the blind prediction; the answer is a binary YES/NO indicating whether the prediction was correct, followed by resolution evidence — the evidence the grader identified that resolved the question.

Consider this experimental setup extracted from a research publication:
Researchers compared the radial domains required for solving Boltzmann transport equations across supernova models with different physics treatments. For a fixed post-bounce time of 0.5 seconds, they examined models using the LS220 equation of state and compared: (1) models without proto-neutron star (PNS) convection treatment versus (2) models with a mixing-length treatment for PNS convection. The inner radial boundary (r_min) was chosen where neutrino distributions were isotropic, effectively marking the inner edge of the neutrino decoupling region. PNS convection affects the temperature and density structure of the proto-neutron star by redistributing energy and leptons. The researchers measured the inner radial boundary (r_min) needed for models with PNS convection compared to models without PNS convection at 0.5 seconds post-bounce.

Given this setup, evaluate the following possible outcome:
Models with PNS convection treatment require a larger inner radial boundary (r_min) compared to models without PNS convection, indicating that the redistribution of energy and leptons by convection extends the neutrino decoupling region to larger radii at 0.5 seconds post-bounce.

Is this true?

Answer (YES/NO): YES